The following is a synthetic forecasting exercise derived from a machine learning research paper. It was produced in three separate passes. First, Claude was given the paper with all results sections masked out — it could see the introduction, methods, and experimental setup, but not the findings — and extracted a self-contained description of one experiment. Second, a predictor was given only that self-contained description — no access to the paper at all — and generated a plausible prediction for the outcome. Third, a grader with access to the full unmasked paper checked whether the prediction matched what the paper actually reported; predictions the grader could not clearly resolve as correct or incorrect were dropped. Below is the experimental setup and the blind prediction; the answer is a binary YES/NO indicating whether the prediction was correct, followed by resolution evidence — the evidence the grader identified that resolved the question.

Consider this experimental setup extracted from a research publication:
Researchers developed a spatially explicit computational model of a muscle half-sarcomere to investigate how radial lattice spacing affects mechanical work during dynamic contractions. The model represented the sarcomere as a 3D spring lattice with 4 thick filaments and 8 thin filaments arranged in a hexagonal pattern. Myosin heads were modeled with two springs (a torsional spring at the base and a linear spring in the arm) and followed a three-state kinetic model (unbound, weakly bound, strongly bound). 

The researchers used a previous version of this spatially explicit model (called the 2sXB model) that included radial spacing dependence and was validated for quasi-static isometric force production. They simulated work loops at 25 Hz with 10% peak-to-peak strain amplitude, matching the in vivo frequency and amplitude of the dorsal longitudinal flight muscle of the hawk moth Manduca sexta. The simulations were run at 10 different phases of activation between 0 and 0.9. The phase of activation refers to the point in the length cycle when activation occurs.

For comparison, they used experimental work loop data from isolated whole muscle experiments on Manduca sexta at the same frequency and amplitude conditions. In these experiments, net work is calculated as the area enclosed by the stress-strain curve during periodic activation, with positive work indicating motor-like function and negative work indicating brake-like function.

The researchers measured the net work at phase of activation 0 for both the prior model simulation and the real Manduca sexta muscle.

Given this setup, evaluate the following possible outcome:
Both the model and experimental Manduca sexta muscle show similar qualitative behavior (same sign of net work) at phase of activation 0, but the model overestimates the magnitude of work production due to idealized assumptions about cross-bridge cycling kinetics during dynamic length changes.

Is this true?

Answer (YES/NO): NO